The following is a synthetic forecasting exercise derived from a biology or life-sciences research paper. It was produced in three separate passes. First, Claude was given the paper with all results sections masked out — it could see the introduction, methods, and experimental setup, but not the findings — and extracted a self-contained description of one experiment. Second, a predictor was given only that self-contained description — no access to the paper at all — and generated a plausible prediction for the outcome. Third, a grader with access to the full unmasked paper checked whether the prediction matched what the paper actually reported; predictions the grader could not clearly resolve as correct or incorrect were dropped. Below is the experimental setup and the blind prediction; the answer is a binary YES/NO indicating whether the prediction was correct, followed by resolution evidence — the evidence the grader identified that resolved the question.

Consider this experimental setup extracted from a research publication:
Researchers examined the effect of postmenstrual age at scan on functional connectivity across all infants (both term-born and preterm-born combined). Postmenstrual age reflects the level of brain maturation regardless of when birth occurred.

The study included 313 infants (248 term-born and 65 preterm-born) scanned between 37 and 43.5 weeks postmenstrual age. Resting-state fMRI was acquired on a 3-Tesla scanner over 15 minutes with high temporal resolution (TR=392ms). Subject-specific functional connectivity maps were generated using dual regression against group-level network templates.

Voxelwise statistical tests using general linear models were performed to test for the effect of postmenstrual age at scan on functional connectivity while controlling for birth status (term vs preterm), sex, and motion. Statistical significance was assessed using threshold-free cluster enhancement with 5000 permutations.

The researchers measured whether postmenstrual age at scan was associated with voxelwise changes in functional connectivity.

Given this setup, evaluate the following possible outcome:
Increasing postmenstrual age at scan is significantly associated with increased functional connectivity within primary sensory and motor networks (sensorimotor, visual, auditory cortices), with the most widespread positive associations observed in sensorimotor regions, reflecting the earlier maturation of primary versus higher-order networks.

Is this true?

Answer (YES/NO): NO